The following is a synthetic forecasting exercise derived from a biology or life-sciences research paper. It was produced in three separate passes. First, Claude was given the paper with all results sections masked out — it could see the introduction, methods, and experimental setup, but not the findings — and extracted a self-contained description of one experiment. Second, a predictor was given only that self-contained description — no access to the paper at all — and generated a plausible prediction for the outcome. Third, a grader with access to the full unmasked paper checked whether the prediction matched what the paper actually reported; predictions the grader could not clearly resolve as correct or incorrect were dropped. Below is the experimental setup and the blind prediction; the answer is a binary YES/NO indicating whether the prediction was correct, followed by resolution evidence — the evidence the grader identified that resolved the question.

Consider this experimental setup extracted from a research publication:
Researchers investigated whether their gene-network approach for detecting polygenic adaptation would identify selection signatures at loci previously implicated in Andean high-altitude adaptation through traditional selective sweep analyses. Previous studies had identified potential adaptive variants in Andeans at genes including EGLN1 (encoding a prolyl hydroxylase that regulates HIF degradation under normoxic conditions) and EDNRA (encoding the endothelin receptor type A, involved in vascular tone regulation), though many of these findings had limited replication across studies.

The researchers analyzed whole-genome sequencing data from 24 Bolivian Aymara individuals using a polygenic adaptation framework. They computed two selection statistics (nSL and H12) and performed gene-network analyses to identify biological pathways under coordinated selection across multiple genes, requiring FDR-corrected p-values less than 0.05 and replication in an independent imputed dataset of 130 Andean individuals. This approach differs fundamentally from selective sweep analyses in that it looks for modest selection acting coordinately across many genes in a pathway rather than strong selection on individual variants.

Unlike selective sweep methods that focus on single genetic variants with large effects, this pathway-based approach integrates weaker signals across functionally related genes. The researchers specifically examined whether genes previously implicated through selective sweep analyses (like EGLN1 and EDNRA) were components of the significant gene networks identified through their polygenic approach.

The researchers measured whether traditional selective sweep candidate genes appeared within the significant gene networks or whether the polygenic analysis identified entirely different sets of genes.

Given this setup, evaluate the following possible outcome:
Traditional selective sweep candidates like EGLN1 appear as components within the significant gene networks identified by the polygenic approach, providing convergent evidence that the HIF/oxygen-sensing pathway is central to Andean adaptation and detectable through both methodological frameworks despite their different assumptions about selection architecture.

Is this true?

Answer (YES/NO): NO